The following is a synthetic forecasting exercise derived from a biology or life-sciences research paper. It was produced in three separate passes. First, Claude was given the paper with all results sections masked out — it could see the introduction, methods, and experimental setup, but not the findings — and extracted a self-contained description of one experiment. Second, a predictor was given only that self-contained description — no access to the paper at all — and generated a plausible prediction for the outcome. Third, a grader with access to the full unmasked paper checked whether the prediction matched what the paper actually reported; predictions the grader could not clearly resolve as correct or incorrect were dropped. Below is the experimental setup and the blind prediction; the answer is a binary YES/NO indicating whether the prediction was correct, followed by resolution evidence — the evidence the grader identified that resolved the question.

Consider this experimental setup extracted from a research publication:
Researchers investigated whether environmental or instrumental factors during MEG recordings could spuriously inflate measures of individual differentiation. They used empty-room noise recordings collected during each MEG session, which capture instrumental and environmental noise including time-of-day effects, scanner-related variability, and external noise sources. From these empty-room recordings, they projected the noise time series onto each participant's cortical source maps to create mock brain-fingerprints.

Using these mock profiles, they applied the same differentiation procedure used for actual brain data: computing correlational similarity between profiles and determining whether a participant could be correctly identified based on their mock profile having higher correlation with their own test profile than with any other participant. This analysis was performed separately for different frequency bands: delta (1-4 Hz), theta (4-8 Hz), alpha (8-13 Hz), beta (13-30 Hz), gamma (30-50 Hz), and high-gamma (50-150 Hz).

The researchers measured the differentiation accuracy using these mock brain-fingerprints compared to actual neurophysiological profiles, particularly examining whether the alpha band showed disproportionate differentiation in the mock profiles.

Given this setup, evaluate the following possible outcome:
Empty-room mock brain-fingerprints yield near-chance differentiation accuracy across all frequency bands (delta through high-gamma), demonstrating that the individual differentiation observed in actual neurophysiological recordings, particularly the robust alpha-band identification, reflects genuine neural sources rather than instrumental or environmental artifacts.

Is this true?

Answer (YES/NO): YES